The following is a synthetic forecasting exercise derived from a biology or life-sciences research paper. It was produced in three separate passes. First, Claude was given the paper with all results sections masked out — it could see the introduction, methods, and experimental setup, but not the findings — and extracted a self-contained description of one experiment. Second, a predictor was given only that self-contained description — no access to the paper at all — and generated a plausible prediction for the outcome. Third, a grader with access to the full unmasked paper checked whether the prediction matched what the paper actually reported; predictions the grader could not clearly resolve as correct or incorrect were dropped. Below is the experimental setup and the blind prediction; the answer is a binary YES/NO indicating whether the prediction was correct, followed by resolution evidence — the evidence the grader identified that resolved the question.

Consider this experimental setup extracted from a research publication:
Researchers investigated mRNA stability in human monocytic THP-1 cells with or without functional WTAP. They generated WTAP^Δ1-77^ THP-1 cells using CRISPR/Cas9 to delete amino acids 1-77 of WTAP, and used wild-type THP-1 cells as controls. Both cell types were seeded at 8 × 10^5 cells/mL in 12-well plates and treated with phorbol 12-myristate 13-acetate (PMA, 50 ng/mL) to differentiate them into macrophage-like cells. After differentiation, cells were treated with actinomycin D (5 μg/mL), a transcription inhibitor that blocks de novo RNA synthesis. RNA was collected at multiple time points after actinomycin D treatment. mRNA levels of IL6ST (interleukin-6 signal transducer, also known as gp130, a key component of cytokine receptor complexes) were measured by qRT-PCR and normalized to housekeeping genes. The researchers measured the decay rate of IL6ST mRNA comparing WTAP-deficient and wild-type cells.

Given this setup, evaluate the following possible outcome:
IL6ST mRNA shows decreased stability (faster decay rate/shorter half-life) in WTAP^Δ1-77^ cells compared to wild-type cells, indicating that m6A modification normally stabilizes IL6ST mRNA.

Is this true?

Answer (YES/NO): NO